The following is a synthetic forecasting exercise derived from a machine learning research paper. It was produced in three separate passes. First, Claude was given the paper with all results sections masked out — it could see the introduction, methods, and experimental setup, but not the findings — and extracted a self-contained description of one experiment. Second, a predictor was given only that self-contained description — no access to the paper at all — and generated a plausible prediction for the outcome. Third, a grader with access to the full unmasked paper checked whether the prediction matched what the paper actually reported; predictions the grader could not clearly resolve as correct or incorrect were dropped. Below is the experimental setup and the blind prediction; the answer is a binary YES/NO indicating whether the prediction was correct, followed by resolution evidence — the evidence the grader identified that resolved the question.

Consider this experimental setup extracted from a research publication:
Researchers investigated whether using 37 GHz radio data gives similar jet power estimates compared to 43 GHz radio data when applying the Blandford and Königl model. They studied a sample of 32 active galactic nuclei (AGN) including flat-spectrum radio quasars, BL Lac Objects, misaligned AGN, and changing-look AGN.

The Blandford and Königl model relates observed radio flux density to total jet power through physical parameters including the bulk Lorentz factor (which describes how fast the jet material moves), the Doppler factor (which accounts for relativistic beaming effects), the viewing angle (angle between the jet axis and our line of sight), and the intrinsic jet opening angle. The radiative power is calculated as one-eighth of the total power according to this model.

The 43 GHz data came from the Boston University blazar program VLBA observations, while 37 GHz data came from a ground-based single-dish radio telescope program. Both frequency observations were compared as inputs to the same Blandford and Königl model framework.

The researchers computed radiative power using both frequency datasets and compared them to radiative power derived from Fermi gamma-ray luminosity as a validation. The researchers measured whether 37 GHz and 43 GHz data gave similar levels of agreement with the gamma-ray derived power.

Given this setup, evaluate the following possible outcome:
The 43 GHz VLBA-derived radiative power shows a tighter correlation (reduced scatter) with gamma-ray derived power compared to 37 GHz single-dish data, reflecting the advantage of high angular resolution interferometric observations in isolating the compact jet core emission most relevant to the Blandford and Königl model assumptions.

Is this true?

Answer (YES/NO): NO